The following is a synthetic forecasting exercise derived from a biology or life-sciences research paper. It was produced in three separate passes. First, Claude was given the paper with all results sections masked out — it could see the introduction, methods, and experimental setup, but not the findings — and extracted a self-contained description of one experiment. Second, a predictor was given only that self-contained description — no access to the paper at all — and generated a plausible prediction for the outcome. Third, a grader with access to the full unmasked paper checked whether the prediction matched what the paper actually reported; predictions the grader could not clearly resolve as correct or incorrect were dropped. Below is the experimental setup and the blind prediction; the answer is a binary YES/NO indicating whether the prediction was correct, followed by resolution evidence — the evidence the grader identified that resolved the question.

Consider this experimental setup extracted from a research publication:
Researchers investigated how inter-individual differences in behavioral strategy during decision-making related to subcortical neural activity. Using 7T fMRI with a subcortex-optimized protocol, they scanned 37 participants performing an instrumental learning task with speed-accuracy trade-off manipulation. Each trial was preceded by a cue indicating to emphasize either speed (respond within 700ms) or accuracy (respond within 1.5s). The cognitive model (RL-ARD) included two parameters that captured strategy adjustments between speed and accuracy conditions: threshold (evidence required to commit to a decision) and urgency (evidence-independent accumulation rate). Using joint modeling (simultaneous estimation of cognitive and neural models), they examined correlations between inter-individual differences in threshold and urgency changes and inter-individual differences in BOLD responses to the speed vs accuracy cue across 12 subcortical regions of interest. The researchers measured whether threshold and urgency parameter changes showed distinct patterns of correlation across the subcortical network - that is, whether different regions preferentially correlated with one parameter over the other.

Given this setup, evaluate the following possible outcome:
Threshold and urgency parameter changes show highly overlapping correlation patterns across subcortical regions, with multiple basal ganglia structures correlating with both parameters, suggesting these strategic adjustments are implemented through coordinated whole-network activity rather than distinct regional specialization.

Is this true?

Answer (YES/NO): NO